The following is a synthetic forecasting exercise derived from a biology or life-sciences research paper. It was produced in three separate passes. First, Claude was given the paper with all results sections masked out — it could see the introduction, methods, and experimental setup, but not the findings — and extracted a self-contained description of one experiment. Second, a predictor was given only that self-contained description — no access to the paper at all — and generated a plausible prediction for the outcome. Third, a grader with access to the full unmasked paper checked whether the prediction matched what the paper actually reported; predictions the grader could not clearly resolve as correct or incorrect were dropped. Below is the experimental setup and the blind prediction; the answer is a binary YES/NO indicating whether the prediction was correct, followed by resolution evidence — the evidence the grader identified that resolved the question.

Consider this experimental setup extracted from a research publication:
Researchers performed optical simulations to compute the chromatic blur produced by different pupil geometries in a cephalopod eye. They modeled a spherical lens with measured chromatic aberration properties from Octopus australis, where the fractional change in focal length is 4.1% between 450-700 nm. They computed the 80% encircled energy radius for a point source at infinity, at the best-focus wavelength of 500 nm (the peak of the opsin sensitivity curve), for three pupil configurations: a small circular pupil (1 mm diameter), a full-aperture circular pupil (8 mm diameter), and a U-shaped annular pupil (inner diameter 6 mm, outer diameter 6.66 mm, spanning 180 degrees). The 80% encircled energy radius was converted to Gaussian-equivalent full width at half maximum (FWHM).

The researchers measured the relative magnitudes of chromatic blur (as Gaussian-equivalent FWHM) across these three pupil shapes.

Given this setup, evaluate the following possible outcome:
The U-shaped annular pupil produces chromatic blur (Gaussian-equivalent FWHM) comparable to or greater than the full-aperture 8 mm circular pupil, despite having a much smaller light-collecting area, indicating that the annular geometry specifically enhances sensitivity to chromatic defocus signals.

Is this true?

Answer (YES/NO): YES